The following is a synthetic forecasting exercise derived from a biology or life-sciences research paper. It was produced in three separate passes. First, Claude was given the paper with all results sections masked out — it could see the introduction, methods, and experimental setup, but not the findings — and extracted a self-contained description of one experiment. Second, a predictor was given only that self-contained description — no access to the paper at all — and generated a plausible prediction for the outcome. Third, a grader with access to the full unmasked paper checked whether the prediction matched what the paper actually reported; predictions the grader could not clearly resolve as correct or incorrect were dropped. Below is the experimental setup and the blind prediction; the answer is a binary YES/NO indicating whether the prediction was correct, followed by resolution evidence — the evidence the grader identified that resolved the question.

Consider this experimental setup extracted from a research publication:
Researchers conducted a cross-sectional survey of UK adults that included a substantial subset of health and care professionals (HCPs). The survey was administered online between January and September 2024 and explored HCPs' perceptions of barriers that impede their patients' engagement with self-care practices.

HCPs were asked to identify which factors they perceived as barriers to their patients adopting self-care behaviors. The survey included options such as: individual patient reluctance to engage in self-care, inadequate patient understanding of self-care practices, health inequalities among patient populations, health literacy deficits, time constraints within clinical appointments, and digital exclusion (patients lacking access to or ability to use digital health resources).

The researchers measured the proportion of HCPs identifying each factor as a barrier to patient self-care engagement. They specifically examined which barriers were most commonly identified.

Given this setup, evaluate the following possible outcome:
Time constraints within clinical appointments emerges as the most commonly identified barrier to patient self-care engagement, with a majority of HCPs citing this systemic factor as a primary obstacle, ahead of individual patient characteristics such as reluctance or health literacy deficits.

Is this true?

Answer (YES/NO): NO